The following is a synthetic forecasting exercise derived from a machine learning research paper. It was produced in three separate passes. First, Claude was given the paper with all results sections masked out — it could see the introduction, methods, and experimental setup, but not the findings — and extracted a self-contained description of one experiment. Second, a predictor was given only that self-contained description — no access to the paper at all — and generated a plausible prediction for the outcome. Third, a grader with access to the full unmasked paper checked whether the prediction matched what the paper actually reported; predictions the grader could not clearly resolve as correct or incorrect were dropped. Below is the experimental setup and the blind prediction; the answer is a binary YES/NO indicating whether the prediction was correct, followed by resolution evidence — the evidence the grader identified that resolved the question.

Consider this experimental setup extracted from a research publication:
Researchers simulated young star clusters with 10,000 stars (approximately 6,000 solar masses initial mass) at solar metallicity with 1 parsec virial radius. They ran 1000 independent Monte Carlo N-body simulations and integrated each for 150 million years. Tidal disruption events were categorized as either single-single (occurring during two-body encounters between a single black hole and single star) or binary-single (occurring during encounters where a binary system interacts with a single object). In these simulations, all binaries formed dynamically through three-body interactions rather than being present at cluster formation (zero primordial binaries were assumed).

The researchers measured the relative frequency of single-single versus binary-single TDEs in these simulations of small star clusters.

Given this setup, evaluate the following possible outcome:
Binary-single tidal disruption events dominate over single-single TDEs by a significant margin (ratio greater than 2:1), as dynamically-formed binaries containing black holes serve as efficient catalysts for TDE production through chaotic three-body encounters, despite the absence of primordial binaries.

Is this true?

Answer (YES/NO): NO